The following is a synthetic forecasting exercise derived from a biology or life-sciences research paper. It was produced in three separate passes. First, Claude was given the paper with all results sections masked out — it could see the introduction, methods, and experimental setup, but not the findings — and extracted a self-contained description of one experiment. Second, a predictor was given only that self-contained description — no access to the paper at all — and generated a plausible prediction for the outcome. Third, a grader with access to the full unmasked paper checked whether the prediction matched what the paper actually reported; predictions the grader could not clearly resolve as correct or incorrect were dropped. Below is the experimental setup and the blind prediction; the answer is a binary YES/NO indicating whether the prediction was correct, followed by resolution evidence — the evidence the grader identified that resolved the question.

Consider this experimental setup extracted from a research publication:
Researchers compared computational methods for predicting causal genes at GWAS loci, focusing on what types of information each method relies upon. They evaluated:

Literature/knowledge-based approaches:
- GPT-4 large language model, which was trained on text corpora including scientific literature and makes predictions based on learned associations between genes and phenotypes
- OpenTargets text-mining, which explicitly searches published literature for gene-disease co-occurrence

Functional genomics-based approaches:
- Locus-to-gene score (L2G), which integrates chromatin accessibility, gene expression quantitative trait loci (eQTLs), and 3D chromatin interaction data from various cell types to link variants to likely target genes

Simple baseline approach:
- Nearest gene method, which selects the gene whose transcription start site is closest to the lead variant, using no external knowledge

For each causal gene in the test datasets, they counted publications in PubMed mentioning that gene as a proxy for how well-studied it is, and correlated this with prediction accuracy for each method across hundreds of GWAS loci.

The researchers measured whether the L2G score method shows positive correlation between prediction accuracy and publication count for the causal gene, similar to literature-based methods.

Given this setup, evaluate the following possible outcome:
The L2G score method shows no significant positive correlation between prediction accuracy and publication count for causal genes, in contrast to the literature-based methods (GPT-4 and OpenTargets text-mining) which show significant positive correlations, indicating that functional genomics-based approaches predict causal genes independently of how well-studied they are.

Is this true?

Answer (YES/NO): YES